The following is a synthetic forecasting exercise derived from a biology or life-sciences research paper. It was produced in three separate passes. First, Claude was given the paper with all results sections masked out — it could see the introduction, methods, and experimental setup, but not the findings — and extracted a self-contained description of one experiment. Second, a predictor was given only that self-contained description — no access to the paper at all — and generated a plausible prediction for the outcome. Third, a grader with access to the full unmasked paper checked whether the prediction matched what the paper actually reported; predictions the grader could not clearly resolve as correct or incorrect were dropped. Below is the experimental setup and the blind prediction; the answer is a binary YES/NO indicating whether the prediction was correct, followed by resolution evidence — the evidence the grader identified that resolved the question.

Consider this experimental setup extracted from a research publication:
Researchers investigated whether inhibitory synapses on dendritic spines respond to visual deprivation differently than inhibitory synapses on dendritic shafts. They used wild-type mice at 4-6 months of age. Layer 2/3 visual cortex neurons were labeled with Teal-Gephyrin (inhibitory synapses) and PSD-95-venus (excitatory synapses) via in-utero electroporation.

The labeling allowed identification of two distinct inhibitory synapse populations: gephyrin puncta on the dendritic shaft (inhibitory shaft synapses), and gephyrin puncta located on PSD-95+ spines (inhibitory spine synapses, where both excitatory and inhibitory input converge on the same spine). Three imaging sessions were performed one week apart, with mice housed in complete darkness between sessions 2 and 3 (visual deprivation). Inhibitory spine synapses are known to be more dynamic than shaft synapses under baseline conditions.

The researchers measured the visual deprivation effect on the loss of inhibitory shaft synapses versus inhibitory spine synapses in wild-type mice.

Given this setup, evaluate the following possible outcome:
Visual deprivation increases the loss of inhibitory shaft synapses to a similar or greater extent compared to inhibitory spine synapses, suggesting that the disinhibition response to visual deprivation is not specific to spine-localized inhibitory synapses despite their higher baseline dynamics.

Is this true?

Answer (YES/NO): YES